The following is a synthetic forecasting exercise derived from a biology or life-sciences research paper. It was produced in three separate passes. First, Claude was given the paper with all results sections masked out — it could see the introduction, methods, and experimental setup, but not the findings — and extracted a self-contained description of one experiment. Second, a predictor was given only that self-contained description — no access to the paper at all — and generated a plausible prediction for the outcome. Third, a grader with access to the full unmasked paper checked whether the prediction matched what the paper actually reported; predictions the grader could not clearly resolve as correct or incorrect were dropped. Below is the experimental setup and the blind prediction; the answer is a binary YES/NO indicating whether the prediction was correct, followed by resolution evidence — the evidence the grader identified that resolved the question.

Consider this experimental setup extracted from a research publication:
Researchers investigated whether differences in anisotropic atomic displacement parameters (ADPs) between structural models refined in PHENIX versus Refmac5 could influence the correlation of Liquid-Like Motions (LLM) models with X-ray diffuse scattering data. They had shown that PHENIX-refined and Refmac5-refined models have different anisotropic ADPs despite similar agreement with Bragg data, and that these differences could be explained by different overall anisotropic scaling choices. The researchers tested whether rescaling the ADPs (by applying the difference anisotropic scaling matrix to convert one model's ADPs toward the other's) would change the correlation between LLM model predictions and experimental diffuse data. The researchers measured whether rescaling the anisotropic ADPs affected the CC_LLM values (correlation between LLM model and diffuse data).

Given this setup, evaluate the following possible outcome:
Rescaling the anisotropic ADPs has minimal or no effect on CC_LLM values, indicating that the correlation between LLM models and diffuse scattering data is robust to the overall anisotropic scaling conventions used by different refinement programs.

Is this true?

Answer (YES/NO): NO